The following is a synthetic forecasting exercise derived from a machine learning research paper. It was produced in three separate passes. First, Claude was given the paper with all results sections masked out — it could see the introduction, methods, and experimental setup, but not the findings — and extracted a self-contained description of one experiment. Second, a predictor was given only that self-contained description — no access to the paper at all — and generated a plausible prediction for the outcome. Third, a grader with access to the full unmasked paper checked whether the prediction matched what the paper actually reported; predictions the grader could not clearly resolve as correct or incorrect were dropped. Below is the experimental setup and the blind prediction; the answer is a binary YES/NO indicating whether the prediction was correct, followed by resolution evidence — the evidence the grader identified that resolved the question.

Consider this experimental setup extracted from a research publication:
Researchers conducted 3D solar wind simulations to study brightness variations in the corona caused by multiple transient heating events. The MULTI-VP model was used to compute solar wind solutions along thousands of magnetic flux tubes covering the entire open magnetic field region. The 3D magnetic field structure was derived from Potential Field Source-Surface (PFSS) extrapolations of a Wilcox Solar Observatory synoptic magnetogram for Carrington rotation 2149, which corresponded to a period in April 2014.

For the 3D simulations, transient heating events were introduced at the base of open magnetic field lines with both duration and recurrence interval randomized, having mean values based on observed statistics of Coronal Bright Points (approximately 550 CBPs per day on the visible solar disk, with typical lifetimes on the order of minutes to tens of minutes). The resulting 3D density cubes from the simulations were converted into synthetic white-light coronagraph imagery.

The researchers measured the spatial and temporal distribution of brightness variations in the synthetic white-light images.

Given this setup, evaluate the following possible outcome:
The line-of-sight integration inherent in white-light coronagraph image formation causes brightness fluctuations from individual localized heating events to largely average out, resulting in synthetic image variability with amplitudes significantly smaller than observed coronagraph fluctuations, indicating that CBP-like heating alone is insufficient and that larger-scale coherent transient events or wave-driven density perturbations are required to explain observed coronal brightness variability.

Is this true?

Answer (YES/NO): NO